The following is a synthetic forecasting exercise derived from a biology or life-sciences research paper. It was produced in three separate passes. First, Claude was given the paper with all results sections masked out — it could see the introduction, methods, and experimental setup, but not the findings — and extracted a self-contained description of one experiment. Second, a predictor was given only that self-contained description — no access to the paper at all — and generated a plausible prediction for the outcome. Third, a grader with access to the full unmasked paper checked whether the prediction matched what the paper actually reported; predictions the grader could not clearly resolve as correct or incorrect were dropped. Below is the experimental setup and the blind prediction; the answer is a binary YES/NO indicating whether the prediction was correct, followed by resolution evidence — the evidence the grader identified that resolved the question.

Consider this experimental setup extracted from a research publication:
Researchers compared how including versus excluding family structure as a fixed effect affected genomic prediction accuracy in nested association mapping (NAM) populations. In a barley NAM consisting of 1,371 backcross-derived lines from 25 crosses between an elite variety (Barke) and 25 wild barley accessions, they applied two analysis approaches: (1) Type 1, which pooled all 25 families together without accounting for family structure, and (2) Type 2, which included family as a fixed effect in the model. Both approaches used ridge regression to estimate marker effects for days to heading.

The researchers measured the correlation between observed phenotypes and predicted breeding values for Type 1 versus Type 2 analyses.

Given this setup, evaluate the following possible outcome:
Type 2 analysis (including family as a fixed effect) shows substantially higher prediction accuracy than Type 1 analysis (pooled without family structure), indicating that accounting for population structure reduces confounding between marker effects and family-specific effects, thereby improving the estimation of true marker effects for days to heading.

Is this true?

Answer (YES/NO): NO